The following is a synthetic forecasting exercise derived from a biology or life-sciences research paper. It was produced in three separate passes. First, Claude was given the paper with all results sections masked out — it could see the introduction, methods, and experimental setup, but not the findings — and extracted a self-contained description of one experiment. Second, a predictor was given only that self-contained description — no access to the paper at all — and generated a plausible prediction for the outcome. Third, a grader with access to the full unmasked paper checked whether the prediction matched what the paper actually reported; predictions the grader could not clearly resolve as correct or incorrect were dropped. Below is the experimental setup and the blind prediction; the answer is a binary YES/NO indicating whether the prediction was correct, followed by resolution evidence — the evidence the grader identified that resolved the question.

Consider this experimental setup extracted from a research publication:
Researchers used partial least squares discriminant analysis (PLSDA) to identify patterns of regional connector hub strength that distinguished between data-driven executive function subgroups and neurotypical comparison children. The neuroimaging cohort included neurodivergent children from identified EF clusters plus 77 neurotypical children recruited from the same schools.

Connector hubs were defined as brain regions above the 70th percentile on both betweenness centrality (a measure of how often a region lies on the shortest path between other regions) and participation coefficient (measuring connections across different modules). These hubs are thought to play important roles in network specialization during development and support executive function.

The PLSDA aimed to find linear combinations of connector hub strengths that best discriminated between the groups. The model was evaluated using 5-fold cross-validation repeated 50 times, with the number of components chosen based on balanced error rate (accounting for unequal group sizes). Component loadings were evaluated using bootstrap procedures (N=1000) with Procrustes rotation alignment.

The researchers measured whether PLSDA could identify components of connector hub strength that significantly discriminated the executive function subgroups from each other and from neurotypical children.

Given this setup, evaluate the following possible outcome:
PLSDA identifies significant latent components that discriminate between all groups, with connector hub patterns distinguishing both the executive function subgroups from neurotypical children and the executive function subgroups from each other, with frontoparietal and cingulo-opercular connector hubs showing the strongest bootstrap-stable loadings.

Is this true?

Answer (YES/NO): NO